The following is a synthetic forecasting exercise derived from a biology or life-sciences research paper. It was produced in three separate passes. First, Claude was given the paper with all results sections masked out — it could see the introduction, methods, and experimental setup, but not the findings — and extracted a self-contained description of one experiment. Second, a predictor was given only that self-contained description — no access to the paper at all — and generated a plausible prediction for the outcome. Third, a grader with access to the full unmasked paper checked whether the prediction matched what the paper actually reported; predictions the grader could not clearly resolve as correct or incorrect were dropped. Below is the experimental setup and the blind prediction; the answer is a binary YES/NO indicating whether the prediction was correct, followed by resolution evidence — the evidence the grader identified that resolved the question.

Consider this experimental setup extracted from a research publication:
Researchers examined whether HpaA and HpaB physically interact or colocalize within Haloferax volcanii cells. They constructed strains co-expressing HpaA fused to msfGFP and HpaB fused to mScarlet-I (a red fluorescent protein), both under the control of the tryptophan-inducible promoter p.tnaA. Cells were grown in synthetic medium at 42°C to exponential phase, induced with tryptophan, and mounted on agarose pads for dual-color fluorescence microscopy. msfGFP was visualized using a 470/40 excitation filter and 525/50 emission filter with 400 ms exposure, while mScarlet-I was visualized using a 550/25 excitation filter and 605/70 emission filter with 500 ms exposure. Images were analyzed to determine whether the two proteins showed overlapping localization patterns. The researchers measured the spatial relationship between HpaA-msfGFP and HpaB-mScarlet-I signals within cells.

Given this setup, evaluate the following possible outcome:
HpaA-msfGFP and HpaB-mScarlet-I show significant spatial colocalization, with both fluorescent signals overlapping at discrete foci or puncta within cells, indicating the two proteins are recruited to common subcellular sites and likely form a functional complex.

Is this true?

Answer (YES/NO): YES